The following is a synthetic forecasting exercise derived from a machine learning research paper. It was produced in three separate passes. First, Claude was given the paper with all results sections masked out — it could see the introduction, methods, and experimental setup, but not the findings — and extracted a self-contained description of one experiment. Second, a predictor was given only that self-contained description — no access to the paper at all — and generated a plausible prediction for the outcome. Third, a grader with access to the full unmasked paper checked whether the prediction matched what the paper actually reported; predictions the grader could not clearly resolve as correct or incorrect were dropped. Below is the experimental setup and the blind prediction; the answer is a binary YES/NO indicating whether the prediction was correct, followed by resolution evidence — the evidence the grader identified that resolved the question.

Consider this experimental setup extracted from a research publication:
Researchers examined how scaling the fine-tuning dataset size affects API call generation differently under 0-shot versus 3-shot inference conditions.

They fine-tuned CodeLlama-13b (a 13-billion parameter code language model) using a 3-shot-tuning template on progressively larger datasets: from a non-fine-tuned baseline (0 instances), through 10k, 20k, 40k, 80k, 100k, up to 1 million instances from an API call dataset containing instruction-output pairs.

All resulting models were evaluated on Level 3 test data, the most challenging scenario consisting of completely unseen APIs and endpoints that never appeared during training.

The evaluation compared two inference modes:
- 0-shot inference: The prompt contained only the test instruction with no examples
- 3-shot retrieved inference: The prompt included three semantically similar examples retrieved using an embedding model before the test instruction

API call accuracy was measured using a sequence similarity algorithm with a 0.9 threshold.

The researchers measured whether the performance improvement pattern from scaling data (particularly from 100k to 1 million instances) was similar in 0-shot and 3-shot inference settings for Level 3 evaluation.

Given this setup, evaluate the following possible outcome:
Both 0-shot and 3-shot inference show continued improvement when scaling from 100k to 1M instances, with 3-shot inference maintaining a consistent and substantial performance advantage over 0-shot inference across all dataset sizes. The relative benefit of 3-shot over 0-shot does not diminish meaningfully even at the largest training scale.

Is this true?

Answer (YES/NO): NO